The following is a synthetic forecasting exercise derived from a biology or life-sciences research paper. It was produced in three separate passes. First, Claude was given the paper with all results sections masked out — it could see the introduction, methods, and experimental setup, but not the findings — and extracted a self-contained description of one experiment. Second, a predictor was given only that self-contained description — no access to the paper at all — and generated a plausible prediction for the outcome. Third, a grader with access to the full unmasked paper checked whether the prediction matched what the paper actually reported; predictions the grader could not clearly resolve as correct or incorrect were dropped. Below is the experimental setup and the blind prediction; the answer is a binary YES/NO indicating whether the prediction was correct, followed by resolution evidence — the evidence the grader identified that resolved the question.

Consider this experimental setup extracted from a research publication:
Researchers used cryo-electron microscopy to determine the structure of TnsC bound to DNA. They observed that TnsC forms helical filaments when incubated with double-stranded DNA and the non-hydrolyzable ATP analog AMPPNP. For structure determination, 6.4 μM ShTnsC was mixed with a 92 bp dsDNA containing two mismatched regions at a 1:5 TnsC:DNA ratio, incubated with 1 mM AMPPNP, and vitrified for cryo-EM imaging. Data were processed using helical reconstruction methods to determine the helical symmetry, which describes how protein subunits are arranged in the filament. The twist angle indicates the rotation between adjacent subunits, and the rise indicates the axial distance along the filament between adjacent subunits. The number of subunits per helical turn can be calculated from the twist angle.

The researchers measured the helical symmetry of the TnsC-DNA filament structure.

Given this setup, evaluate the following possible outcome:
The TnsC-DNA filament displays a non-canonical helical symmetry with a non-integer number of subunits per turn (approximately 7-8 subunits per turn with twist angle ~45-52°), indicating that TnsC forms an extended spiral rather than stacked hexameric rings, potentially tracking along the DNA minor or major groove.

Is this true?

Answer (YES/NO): NO